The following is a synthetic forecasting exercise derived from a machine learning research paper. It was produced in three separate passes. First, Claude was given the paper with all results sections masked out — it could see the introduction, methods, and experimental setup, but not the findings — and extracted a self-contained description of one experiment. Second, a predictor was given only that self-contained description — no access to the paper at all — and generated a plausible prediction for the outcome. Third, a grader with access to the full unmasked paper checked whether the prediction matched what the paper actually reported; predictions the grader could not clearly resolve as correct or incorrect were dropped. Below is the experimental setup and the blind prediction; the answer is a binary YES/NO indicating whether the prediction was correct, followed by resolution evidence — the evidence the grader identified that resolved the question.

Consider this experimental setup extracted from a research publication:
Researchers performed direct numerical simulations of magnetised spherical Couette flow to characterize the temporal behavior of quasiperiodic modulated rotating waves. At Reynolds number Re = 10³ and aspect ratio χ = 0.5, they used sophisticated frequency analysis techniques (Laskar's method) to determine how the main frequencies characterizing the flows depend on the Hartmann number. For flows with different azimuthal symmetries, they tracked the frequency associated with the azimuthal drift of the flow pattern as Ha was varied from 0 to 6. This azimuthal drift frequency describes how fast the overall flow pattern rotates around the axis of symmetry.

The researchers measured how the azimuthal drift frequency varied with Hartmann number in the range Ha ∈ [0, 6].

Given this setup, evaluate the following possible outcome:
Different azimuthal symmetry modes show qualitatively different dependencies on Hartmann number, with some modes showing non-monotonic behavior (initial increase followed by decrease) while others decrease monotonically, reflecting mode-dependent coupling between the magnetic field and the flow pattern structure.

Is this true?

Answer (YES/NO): NO